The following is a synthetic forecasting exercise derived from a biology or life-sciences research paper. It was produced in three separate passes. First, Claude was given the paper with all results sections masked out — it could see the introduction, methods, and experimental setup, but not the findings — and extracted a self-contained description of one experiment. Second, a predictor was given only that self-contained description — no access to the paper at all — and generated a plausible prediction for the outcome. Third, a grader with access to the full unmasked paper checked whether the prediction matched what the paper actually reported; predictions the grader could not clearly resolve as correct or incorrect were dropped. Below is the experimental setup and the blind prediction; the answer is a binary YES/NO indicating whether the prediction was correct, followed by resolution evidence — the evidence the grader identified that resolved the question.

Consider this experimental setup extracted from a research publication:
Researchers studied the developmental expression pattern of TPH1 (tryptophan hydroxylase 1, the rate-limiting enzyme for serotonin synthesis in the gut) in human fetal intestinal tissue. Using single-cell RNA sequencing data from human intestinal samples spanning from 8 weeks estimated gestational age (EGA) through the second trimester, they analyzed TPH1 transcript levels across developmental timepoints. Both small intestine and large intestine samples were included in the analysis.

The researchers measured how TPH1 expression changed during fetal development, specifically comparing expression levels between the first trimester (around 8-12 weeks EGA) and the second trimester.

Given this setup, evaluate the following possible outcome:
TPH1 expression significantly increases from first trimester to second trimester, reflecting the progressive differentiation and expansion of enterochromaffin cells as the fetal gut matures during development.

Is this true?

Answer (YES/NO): YES